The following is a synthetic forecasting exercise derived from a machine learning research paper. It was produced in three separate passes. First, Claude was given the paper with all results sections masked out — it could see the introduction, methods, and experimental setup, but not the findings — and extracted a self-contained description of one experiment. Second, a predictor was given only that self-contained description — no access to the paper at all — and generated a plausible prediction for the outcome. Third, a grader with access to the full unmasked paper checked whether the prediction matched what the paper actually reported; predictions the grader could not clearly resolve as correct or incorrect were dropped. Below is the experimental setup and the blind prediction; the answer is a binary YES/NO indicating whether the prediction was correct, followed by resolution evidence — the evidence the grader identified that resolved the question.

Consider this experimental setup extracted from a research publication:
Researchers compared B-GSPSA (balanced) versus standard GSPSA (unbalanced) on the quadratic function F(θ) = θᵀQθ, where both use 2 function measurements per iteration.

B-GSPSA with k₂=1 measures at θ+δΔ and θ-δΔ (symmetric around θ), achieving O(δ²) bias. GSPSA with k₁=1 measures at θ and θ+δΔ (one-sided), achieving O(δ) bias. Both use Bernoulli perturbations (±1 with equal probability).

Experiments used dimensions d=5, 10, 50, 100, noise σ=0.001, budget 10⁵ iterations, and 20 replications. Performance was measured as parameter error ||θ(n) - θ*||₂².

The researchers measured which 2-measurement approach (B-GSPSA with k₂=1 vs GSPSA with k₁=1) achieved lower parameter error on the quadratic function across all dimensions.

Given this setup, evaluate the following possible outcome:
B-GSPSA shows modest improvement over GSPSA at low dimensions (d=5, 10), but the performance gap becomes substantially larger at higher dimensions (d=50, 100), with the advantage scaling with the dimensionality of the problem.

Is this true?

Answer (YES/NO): NO